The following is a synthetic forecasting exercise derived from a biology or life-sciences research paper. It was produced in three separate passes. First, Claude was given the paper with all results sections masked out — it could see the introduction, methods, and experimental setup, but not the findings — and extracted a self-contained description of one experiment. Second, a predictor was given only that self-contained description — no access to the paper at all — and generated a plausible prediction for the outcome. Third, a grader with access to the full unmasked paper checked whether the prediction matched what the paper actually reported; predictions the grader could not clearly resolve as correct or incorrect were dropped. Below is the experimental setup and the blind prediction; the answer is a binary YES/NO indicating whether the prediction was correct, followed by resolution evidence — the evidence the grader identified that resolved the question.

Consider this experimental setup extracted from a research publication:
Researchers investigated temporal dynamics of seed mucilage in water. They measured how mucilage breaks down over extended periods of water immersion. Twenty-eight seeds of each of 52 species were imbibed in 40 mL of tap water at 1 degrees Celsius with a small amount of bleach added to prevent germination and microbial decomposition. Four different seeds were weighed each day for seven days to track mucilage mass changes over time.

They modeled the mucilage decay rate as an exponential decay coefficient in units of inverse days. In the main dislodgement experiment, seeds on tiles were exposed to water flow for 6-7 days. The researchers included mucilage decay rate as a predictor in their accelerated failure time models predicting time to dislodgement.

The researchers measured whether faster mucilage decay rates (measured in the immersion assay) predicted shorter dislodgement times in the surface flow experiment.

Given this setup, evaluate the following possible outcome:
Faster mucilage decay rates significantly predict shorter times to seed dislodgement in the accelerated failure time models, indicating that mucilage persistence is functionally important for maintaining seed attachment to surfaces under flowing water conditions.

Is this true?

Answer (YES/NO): NO